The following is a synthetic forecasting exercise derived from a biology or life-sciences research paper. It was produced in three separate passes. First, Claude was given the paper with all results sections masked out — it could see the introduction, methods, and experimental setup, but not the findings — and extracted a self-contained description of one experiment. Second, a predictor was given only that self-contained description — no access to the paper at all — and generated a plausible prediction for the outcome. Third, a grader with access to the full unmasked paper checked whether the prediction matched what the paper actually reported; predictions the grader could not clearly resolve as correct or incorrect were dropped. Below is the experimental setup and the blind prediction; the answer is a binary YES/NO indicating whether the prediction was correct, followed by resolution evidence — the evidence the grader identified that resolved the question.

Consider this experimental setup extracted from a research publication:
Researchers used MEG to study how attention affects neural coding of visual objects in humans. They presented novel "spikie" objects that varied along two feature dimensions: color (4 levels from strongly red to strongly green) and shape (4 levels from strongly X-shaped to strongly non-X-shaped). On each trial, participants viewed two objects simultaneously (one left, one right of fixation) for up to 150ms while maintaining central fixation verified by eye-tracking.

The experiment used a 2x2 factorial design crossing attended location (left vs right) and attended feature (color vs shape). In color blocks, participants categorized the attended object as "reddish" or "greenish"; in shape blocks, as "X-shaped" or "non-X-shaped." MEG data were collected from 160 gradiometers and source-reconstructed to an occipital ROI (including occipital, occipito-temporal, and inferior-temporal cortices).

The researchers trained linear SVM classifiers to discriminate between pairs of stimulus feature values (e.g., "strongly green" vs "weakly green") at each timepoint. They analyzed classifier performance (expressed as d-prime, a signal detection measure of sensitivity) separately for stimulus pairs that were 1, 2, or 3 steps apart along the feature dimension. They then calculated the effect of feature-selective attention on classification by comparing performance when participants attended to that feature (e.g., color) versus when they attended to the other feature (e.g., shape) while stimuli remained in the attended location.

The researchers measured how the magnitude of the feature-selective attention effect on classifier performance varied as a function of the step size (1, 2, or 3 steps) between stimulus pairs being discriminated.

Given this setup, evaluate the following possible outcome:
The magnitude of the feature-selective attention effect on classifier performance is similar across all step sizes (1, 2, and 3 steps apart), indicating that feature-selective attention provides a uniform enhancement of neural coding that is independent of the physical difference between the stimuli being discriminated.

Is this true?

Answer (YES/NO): NO